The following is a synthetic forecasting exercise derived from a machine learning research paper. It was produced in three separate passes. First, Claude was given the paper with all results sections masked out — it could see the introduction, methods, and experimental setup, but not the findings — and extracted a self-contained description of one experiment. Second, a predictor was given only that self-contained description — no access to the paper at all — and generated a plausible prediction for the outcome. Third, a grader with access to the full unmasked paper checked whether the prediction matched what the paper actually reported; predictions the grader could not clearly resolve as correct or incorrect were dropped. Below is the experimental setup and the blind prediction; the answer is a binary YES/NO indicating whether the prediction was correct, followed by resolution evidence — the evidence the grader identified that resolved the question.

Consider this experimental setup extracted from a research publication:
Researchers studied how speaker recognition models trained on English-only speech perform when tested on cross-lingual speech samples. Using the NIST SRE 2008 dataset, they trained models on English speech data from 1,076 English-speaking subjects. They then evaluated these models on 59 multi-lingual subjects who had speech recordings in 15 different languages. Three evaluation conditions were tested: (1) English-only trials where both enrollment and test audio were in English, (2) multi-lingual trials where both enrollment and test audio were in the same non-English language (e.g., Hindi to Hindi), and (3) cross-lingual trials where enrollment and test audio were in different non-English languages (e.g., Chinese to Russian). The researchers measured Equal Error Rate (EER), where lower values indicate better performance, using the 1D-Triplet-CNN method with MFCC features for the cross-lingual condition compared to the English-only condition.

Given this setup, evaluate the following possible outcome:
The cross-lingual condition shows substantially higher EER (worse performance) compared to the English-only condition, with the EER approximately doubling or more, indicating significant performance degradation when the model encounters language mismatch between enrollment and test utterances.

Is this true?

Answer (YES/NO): NO